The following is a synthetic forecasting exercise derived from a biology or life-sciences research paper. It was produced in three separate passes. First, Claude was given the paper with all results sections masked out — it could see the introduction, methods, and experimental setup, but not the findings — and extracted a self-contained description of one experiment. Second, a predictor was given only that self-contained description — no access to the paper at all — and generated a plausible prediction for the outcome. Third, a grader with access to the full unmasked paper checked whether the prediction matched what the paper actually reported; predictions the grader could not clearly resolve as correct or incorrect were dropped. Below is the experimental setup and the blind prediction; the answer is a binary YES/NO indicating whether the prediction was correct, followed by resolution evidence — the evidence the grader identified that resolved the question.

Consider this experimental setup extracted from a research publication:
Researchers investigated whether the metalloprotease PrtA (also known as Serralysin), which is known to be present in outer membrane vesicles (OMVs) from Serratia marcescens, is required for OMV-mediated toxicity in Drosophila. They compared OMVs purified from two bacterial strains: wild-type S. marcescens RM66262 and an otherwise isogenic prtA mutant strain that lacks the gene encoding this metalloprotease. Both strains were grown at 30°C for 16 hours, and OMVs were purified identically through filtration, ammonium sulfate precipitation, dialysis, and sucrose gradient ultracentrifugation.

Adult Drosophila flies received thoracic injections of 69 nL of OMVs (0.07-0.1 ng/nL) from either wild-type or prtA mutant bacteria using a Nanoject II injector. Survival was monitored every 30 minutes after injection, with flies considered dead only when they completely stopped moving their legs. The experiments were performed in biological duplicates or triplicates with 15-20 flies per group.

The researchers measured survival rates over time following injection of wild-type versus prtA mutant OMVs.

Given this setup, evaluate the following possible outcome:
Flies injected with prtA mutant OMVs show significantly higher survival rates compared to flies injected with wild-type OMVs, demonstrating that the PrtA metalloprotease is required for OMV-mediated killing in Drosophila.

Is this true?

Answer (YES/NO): YES